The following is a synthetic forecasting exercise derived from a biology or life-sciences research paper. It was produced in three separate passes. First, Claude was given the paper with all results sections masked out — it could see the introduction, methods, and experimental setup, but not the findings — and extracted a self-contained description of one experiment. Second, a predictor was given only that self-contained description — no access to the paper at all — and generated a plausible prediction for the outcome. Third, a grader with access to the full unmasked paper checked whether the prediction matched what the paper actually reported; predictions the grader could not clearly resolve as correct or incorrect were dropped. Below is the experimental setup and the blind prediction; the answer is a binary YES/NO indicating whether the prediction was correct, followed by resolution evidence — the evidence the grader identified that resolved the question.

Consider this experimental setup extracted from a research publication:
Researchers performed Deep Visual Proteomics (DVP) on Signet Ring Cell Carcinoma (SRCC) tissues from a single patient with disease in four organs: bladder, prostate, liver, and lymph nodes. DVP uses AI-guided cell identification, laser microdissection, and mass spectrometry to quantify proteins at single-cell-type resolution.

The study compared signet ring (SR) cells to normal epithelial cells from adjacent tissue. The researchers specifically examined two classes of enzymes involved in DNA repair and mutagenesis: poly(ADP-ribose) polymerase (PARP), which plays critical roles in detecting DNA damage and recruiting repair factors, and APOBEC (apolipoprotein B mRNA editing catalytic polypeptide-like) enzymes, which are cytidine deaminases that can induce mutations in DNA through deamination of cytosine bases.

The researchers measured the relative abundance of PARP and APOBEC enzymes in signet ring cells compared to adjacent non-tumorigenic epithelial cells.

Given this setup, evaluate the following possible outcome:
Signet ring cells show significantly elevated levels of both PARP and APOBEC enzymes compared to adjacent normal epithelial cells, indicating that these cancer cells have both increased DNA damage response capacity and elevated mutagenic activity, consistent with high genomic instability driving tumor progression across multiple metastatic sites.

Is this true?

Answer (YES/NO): NO